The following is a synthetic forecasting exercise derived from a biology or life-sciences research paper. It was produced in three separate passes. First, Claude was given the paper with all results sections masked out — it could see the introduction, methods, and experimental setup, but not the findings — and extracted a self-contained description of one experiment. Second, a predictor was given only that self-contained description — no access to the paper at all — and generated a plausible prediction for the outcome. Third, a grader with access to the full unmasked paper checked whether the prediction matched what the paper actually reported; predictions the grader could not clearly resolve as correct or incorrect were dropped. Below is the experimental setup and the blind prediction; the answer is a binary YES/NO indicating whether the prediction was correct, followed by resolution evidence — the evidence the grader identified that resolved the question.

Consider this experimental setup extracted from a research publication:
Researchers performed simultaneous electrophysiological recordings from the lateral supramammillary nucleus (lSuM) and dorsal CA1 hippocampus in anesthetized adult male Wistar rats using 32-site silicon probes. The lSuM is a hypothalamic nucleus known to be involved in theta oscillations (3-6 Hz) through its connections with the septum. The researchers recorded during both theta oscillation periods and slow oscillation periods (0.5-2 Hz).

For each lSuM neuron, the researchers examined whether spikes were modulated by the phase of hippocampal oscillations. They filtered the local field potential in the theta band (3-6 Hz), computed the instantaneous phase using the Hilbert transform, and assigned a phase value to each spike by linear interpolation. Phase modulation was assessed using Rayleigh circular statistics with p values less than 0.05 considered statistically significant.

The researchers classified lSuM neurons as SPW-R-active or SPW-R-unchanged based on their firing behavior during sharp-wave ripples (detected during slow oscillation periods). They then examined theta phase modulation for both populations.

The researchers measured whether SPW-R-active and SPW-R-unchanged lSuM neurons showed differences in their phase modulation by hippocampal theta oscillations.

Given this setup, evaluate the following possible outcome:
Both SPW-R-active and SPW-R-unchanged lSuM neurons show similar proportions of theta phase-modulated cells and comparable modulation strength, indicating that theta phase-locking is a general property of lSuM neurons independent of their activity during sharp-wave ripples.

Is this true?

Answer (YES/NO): YES